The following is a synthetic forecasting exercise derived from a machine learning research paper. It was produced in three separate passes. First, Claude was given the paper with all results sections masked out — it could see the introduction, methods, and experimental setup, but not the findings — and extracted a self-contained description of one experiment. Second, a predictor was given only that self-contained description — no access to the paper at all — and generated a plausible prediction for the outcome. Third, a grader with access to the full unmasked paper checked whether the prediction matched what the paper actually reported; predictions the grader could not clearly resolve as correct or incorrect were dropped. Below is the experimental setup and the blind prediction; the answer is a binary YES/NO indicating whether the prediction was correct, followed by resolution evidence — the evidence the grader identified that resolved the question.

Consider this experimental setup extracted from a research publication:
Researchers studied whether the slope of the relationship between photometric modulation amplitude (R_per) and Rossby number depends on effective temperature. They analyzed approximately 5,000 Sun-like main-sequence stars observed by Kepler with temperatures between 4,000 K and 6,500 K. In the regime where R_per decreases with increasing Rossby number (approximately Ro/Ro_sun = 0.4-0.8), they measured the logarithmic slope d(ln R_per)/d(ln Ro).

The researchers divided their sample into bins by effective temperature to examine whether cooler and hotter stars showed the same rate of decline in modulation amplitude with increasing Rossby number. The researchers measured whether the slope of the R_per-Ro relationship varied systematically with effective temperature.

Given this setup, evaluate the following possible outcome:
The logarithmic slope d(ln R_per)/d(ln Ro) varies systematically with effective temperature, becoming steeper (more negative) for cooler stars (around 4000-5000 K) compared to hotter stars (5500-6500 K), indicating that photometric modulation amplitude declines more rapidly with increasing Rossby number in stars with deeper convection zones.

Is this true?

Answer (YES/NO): NO